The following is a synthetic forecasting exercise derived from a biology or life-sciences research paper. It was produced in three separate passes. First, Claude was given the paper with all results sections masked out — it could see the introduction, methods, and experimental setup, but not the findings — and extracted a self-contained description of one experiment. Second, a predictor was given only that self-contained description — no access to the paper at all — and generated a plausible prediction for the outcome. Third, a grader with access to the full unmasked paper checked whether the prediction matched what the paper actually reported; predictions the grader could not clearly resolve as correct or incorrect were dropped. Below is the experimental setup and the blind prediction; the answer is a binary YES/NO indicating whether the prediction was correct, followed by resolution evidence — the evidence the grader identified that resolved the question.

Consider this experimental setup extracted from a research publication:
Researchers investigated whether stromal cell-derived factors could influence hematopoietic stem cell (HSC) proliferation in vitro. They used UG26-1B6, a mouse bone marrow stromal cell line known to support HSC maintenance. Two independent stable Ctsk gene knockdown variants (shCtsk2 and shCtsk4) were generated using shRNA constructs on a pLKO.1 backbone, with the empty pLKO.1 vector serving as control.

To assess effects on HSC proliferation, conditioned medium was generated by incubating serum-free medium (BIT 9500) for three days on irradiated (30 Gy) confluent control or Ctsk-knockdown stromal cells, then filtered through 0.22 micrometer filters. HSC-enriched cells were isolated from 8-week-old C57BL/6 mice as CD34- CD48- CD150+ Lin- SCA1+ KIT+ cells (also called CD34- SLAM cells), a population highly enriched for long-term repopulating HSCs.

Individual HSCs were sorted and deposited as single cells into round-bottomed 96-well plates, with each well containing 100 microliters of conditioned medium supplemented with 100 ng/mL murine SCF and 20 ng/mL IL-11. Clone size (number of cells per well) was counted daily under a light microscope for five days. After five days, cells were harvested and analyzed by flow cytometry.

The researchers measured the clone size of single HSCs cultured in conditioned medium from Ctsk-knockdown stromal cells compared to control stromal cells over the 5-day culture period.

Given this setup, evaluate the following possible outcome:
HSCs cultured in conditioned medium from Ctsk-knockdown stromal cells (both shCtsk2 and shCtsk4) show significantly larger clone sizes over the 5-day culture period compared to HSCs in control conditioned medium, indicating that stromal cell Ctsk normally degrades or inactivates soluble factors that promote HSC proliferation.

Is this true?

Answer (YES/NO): NO